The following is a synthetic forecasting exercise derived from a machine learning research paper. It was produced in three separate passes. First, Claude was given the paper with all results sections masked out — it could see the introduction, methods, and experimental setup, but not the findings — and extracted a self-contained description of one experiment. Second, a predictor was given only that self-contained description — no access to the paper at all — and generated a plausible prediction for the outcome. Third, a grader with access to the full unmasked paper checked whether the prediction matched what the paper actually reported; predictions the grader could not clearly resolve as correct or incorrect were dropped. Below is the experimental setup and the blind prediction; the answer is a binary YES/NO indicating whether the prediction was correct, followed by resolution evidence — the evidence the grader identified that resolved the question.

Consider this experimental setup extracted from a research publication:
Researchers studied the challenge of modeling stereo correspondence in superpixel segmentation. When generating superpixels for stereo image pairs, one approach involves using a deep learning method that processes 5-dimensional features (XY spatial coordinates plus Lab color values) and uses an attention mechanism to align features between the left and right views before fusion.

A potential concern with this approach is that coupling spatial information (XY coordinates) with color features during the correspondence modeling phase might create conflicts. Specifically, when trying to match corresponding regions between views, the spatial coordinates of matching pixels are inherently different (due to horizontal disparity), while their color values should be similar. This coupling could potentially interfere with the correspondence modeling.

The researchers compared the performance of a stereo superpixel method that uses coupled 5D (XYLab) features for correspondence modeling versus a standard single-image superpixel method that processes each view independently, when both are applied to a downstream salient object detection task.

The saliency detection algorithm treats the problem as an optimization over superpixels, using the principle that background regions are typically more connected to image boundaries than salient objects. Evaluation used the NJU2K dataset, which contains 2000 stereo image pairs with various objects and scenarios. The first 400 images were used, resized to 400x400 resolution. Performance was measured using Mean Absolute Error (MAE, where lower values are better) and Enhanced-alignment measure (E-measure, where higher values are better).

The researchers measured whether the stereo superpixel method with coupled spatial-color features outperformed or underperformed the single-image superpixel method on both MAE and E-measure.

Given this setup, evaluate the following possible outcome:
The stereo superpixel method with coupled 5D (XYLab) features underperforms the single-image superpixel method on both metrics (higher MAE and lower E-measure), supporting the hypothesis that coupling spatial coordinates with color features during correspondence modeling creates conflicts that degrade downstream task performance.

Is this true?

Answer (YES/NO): YES